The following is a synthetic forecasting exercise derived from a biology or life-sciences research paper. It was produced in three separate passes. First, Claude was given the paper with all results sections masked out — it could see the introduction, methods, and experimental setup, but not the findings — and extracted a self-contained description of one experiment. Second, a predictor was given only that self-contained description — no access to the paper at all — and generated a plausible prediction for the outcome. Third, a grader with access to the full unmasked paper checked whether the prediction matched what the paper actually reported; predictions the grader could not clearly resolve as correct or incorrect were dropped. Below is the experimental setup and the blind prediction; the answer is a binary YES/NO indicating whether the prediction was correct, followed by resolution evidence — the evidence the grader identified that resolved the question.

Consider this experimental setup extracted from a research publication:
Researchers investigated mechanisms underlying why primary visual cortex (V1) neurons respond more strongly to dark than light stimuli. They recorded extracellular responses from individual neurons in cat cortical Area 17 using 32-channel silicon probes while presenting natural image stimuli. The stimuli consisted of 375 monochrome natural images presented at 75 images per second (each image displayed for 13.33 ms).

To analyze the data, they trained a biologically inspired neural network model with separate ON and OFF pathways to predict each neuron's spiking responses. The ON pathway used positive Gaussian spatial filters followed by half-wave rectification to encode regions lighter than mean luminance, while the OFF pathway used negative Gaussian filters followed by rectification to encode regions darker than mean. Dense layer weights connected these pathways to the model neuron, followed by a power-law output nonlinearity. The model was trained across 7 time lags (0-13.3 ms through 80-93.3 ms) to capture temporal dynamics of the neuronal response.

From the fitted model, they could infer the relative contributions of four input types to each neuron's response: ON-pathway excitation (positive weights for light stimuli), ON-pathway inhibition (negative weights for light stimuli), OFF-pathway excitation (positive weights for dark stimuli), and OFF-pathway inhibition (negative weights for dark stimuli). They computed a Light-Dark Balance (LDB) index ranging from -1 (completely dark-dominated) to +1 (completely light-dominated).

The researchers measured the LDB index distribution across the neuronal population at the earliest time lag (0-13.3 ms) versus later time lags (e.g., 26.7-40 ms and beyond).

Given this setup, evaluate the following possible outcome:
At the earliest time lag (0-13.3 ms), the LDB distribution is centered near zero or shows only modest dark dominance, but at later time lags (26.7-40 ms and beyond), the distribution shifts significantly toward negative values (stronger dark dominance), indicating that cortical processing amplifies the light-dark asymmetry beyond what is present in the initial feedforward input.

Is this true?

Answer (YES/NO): NO